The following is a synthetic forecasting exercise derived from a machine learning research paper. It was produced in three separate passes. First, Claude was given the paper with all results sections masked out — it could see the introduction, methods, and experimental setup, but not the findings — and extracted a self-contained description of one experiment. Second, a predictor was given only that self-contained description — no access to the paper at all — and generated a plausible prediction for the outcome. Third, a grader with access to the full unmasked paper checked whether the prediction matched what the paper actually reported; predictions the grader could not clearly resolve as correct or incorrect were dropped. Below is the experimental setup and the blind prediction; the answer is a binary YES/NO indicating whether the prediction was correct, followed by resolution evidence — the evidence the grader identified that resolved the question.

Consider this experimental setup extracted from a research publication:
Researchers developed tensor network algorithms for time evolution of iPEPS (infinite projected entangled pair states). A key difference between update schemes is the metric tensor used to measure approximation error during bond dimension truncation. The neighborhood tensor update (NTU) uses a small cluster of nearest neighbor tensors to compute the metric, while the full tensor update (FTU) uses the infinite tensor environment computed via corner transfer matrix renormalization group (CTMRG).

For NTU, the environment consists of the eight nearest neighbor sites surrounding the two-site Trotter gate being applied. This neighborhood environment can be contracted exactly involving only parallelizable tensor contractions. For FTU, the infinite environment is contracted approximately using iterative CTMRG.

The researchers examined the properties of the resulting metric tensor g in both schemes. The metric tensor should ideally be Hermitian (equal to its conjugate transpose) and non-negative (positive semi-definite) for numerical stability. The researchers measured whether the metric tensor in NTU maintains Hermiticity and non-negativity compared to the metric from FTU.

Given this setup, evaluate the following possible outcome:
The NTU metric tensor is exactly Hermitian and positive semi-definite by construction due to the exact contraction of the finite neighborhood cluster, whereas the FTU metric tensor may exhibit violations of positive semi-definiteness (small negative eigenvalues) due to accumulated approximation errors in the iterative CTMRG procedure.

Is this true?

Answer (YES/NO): YES